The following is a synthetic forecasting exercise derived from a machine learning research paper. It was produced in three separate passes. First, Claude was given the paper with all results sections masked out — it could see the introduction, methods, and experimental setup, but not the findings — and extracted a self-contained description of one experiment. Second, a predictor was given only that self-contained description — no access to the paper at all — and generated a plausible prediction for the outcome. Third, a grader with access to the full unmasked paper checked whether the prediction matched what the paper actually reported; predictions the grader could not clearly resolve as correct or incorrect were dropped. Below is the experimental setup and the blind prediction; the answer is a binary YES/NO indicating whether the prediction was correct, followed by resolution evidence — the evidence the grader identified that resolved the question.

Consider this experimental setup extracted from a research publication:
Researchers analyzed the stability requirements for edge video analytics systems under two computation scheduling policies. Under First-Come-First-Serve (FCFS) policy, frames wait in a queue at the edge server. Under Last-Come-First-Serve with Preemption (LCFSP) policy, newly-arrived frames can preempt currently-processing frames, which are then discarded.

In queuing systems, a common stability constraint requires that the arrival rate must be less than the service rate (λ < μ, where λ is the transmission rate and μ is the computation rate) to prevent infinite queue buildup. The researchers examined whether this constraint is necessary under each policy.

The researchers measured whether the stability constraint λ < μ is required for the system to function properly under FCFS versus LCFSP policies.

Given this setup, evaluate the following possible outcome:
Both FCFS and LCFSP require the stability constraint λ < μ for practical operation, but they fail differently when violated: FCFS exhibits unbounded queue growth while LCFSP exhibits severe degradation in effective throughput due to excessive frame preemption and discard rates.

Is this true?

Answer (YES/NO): NO